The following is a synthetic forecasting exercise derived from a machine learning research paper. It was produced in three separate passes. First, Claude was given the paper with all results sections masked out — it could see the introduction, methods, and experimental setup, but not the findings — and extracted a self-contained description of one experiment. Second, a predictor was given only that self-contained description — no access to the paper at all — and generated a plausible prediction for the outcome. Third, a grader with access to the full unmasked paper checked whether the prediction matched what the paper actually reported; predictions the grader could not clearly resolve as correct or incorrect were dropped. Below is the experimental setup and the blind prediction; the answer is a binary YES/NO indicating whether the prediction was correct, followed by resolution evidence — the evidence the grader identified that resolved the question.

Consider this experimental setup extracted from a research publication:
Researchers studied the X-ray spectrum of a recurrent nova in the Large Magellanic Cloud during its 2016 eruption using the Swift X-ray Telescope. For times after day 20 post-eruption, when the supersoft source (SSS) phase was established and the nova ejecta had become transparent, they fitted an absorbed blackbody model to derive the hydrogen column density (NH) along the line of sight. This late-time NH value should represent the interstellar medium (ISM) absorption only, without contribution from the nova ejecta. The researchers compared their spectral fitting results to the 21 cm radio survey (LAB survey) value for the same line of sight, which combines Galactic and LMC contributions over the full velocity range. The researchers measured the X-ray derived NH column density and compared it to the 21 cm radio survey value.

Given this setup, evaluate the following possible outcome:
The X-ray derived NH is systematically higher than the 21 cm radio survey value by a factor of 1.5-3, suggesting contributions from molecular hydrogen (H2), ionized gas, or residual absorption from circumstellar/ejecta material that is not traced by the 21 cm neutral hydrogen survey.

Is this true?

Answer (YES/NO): NO